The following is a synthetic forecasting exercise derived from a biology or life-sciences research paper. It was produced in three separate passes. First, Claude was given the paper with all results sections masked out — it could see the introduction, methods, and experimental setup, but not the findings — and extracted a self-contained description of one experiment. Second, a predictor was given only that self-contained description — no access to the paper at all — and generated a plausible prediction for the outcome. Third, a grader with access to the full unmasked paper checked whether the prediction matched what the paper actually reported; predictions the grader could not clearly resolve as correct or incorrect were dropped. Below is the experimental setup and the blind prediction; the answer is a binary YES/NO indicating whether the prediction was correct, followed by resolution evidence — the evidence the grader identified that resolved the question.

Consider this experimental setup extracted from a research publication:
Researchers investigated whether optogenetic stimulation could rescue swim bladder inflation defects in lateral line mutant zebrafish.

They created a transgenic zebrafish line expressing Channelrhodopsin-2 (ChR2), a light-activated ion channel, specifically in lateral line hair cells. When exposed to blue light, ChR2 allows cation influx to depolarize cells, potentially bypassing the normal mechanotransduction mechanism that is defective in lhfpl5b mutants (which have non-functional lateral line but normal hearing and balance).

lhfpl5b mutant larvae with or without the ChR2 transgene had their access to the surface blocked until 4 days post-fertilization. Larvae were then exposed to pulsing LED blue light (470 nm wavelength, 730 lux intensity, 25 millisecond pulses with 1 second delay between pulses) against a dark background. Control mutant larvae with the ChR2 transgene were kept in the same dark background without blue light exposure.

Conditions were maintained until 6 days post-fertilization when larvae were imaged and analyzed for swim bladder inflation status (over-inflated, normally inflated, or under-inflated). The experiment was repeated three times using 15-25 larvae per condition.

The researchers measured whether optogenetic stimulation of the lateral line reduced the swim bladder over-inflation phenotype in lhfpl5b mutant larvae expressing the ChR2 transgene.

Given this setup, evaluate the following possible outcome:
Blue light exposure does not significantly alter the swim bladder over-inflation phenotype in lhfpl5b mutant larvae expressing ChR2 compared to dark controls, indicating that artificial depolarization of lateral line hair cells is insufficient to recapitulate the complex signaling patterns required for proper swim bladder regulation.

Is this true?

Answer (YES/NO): NO